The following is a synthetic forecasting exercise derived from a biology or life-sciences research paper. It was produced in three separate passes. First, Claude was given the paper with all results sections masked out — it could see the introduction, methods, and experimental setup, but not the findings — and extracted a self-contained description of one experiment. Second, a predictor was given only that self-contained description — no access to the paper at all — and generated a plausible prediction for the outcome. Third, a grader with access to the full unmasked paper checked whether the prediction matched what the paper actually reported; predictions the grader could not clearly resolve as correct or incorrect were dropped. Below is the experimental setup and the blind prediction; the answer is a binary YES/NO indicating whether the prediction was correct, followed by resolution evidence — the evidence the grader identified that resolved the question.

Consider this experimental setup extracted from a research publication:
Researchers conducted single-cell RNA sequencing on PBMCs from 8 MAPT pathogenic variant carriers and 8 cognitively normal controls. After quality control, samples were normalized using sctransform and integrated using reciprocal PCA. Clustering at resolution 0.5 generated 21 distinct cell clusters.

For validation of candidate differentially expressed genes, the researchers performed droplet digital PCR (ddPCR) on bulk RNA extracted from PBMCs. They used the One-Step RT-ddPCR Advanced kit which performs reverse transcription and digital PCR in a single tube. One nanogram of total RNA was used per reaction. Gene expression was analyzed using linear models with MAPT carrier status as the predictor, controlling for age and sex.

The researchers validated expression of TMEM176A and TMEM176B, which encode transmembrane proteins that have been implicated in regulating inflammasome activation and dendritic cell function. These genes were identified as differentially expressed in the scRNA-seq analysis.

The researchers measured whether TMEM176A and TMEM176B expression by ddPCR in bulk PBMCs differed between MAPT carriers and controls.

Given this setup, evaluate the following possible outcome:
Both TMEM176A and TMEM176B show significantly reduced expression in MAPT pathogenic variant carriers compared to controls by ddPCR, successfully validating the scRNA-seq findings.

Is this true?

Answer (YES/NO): YES